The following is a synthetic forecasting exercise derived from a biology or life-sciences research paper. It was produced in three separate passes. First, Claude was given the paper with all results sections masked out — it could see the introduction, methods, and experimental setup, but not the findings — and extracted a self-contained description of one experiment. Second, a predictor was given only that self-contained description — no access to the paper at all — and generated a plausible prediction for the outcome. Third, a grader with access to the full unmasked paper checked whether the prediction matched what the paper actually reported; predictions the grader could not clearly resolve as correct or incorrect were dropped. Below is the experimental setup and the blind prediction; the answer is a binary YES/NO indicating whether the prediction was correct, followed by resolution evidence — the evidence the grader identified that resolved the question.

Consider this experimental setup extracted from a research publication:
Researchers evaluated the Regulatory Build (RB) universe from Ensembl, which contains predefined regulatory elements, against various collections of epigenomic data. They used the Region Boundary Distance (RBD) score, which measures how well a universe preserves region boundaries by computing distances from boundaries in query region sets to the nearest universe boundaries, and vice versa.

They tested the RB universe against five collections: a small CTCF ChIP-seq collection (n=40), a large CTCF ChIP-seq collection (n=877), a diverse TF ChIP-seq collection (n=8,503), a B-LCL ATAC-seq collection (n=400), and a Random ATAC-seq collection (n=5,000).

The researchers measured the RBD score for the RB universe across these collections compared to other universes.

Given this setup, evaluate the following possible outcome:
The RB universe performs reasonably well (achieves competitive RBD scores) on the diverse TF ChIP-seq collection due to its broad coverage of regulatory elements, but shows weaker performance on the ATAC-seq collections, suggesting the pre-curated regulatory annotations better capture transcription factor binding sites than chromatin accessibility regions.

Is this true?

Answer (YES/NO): NO